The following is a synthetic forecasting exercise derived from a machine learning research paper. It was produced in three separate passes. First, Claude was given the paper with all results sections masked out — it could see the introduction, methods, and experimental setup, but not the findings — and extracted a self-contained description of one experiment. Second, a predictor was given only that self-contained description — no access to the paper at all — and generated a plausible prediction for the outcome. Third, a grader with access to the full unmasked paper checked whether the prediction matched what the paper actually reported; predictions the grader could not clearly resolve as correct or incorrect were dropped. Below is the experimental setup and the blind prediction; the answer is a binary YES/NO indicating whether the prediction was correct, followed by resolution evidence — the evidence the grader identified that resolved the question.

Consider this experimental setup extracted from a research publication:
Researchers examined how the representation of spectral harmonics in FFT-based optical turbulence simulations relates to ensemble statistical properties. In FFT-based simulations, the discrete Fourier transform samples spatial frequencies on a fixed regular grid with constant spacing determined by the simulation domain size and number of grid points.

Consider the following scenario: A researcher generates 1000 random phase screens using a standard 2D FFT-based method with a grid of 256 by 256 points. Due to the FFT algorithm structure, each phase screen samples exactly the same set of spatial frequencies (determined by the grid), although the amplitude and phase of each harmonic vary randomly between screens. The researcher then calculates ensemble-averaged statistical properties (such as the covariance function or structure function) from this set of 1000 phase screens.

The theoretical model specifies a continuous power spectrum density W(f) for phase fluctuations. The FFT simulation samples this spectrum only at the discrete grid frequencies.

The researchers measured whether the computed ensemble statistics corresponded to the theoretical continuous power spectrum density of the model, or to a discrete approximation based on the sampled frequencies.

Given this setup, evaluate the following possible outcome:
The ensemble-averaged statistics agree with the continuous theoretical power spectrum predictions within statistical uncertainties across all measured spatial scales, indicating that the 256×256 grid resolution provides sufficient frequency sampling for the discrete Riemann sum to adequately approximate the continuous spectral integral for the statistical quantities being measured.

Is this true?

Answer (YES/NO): NO